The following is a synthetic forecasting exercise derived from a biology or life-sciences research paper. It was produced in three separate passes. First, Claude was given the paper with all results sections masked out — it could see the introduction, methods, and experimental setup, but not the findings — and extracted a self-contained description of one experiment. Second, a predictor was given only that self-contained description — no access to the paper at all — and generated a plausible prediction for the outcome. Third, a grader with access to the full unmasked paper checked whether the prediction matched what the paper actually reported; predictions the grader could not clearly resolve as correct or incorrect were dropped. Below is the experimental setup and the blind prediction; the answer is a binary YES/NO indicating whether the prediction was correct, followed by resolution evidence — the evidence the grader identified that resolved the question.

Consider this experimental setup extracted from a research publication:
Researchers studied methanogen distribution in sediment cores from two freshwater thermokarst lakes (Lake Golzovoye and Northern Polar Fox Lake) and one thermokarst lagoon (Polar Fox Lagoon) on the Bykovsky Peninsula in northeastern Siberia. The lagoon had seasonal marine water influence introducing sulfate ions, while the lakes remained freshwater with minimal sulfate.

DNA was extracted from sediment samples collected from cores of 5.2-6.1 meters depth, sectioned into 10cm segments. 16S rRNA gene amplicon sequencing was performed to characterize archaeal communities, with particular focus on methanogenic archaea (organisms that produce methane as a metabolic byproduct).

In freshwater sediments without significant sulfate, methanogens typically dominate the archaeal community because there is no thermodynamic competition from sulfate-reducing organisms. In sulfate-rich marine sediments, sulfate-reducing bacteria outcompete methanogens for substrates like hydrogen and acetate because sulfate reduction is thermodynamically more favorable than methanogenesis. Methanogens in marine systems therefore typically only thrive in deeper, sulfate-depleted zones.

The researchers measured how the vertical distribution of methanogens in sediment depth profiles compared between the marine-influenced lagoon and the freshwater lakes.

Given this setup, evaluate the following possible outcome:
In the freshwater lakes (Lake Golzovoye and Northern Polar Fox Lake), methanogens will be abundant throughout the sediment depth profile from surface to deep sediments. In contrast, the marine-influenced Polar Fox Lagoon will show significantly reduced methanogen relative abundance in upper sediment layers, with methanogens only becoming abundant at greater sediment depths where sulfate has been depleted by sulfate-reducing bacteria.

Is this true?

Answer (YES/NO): NO